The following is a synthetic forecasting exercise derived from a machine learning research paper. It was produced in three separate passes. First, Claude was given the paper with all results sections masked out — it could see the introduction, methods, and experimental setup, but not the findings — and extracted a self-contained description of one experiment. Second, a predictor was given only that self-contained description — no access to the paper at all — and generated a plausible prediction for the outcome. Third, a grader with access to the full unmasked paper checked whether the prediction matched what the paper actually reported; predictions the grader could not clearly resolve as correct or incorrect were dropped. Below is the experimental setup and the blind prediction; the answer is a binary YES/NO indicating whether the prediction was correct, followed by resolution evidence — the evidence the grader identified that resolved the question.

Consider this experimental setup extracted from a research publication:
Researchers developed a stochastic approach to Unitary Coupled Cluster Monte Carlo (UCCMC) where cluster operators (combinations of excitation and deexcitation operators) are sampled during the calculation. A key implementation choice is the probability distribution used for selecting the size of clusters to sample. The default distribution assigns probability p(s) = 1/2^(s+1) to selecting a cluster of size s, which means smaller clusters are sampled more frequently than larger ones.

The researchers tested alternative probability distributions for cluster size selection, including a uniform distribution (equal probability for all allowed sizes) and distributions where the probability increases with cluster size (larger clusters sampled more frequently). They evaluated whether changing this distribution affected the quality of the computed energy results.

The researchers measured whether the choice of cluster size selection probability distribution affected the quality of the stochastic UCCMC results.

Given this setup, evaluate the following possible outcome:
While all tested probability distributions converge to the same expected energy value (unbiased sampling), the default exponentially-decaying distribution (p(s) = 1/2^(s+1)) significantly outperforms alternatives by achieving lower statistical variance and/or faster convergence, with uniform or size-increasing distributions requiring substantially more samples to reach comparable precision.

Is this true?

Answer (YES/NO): NO